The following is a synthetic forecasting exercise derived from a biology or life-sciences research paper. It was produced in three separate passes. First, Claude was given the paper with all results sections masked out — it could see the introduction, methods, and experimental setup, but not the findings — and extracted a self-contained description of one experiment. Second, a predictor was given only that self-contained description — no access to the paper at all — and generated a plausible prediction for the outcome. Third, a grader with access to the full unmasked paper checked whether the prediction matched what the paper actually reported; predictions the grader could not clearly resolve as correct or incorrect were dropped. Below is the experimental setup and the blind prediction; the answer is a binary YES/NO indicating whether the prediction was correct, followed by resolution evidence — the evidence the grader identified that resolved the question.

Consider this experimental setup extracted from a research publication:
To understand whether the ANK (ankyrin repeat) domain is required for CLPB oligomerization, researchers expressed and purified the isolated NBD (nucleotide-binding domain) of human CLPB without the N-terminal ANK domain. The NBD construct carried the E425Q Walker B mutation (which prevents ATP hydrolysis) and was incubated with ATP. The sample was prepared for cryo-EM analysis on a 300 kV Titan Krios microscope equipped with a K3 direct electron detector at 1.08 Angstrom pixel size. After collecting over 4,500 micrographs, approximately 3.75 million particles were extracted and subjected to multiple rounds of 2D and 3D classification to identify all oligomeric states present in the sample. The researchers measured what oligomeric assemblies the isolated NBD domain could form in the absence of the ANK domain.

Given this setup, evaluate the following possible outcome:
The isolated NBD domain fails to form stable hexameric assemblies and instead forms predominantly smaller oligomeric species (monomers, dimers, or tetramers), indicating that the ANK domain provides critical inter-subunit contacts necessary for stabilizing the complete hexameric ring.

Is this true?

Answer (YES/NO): NO